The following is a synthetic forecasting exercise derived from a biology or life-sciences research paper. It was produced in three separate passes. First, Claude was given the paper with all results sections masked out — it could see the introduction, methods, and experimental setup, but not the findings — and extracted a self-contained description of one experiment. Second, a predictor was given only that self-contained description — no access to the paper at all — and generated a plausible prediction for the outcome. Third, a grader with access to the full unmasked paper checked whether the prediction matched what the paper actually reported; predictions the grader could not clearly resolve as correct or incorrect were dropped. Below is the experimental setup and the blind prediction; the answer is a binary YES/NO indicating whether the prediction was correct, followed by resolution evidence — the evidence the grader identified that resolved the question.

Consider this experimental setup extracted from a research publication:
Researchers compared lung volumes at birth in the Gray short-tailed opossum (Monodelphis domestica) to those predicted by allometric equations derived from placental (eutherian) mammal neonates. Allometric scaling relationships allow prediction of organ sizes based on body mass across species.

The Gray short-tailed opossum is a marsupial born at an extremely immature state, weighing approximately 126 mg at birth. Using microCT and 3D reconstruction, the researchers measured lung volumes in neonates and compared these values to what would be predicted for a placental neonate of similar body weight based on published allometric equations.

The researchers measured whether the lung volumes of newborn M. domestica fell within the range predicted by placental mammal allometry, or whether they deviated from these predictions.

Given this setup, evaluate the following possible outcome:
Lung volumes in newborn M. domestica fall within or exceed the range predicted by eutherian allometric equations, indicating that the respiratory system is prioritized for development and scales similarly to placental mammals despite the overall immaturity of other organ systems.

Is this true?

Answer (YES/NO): NO